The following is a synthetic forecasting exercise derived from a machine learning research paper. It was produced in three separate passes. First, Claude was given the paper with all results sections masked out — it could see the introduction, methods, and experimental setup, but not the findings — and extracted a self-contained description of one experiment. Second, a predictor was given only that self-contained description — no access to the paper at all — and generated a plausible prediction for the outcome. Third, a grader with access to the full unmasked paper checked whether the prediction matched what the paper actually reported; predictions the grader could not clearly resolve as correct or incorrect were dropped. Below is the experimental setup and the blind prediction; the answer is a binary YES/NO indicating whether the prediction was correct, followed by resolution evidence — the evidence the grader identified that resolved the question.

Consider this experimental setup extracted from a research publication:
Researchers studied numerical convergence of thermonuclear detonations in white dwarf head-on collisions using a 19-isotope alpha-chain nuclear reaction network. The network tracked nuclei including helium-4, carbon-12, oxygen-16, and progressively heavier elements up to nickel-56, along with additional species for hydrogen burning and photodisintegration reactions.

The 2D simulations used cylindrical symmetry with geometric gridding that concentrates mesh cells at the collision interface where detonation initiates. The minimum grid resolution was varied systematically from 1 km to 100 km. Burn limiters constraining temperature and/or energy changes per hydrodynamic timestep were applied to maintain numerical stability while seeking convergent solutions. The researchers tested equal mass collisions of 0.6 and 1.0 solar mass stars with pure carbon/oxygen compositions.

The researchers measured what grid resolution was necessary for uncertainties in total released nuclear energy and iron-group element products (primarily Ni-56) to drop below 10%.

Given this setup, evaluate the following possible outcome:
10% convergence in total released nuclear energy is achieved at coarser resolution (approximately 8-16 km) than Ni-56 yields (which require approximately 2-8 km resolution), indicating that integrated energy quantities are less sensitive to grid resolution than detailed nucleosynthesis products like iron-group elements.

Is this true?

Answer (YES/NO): NO